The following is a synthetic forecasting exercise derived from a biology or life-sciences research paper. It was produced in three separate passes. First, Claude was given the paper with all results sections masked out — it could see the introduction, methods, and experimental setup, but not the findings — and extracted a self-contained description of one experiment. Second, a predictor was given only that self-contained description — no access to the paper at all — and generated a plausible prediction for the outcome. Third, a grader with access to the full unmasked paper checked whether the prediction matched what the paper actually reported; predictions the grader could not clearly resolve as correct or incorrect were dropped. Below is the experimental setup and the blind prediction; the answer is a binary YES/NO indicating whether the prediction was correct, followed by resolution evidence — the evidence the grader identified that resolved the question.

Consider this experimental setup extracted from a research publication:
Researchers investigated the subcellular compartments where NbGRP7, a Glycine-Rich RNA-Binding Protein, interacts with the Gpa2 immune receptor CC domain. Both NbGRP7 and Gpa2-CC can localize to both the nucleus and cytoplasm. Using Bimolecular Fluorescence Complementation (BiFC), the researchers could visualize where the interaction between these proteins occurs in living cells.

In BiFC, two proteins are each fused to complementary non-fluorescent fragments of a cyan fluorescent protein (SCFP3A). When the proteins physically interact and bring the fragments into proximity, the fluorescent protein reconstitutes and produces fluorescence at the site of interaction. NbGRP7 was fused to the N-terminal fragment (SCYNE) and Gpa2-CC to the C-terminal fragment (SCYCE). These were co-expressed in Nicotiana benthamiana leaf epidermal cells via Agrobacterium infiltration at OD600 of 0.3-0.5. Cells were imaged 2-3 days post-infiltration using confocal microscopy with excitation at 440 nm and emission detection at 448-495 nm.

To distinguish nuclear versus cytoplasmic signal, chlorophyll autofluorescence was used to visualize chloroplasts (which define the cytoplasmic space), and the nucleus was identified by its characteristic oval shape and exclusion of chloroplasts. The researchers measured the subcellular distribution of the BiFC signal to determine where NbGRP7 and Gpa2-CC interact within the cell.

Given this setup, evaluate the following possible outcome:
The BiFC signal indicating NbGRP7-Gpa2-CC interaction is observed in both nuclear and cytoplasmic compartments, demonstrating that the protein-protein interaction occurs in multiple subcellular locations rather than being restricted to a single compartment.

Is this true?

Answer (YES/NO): YES